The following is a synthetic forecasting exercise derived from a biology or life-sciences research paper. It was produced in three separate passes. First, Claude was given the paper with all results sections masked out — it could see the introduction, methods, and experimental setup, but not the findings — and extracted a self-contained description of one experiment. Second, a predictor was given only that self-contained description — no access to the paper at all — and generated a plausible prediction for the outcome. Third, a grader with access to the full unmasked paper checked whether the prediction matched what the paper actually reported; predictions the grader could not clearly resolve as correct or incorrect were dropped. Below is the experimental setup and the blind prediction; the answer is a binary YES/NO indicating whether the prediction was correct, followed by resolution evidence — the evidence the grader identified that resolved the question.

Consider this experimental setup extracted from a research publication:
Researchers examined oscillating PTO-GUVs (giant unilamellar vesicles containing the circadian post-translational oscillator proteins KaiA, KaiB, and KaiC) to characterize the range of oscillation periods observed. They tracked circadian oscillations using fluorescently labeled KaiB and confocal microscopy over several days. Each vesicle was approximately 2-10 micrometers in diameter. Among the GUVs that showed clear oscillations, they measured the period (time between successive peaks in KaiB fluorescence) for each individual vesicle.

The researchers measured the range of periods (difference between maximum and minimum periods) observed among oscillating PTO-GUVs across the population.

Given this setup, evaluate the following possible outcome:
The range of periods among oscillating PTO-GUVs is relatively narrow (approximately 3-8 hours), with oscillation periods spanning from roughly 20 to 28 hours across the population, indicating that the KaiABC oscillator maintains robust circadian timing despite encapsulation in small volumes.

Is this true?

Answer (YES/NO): YES